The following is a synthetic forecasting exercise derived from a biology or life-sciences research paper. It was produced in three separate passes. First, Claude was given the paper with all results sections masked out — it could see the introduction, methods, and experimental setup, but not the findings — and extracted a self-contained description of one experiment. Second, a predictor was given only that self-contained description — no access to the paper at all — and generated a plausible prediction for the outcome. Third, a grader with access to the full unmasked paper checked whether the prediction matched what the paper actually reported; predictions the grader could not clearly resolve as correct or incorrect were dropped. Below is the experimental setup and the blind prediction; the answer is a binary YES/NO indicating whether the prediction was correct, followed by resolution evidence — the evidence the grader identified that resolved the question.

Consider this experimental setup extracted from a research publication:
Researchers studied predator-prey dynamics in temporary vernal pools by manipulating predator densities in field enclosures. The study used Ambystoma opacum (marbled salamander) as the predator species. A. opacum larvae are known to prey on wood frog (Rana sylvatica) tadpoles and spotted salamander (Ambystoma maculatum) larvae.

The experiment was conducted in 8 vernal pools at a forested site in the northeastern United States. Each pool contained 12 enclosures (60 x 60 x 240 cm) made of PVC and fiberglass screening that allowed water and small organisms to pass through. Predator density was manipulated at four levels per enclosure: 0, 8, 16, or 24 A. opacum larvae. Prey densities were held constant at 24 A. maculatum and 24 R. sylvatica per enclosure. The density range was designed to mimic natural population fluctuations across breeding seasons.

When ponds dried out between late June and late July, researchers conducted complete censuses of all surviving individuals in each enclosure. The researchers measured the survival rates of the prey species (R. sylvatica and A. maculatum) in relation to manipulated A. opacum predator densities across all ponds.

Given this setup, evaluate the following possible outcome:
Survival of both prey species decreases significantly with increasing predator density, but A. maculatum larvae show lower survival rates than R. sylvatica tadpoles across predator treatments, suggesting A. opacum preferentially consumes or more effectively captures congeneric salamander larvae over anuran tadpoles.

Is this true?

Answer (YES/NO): NO